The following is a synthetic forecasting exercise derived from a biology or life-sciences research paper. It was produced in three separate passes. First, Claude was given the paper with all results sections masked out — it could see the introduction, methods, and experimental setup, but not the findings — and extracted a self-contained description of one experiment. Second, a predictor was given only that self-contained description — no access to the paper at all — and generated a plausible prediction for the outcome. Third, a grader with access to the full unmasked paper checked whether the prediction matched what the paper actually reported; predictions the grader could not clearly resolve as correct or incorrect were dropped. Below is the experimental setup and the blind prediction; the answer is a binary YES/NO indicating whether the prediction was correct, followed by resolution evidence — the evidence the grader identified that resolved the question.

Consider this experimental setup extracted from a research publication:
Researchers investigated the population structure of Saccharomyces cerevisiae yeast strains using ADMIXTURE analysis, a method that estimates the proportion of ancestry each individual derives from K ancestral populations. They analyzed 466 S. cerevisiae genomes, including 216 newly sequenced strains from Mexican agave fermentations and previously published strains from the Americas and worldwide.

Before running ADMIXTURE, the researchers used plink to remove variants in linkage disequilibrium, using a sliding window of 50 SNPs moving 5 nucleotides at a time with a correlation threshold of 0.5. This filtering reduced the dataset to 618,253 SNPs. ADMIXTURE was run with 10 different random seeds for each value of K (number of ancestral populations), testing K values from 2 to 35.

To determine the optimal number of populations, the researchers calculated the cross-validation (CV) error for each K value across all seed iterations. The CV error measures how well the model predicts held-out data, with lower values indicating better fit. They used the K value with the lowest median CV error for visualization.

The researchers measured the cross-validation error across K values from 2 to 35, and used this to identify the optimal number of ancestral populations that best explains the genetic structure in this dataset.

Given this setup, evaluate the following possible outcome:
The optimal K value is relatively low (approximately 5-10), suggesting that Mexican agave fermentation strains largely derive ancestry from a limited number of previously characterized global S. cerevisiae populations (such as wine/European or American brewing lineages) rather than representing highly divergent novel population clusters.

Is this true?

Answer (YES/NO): NO